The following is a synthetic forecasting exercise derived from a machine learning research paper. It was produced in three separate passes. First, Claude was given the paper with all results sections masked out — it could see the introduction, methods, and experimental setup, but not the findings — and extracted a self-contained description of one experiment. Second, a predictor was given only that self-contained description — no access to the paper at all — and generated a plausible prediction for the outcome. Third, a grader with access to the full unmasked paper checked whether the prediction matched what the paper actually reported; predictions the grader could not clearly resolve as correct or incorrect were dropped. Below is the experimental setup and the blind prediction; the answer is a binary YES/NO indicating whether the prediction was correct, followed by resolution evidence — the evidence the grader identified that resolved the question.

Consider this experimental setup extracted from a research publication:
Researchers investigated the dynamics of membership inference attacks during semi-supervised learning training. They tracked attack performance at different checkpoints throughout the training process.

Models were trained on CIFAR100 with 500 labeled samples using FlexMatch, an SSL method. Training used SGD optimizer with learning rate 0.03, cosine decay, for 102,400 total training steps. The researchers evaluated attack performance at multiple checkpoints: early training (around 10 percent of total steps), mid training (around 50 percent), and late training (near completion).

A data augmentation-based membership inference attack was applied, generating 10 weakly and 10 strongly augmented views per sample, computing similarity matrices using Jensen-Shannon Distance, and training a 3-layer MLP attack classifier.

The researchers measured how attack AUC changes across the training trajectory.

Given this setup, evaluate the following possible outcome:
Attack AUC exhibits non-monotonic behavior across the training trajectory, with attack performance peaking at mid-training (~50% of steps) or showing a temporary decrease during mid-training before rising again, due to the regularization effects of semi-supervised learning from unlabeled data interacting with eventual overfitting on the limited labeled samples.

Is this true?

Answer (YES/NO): NO